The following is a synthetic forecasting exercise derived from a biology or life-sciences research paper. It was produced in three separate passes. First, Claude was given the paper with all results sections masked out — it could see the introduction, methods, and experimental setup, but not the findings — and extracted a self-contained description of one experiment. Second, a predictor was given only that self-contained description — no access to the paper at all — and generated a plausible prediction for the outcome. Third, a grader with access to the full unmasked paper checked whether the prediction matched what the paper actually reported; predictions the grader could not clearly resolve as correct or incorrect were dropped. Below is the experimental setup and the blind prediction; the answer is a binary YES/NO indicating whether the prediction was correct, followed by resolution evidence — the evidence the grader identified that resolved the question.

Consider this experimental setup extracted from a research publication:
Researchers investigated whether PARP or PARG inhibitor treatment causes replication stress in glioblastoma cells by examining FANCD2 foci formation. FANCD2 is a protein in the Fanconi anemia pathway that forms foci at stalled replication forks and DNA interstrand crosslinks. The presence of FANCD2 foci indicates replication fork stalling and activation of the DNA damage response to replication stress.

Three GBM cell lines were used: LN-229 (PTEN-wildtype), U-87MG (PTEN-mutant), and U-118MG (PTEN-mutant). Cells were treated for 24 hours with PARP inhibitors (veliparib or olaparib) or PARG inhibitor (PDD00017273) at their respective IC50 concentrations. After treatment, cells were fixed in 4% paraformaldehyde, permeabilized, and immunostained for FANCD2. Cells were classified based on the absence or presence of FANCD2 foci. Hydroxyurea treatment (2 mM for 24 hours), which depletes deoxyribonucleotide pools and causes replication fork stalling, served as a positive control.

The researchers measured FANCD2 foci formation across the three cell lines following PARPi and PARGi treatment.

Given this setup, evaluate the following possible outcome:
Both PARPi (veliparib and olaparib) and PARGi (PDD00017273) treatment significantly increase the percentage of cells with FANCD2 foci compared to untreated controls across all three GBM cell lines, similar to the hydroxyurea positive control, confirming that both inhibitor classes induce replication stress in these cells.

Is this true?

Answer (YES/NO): NO